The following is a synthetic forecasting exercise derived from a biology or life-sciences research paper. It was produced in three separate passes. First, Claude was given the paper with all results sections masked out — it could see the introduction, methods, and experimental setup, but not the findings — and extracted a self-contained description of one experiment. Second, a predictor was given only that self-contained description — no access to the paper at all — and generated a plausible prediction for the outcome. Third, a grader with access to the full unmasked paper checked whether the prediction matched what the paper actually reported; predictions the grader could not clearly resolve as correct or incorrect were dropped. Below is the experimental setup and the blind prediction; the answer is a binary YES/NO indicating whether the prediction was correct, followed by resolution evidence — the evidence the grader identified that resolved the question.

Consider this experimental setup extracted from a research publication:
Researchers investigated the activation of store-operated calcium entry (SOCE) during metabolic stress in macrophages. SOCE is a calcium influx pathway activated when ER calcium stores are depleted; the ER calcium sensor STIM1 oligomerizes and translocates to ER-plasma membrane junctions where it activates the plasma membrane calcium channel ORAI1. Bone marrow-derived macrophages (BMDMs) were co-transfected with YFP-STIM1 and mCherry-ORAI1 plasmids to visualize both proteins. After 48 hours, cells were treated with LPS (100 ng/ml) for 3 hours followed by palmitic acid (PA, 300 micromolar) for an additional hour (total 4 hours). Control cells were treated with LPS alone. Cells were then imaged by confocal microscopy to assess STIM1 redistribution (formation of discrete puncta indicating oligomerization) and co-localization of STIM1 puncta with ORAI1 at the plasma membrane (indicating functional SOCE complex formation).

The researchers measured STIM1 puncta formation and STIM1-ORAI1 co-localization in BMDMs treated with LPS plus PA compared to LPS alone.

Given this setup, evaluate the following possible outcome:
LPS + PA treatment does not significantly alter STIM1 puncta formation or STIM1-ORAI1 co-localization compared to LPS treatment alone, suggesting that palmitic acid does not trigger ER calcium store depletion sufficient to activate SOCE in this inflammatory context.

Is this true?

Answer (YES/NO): NO